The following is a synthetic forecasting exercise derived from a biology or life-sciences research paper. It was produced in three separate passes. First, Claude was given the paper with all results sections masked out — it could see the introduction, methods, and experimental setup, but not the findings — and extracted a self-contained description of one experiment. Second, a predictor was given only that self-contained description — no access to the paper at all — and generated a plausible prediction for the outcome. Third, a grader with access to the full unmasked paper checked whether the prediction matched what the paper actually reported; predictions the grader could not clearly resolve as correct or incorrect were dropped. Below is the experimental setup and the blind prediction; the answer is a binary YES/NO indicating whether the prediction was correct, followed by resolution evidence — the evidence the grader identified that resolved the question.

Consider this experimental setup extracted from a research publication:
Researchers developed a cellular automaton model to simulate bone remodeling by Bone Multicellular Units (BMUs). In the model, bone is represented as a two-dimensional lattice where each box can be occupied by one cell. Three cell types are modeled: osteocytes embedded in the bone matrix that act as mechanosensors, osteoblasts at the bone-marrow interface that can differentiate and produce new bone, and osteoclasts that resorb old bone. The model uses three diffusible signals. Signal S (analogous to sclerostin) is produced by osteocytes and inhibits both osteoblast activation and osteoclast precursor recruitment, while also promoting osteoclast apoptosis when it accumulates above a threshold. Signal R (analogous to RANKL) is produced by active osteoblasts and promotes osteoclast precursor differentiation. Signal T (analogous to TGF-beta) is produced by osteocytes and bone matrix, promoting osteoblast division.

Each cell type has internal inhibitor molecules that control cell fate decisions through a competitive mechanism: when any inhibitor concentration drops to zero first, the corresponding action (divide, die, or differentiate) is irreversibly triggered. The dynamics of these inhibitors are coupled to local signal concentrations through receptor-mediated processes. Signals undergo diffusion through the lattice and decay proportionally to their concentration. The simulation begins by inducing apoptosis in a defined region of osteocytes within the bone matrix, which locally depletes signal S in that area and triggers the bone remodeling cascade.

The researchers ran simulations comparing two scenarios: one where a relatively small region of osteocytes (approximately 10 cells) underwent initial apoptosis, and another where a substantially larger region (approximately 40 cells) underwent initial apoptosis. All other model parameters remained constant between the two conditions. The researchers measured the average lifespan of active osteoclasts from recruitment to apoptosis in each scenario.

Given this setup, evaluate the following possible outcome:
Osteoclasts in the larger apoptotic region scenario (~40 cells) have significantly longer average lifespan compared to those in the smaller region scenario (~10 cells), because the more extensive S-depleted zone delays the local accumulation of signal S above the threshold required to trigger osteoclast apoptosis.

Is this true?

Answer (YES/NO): YES